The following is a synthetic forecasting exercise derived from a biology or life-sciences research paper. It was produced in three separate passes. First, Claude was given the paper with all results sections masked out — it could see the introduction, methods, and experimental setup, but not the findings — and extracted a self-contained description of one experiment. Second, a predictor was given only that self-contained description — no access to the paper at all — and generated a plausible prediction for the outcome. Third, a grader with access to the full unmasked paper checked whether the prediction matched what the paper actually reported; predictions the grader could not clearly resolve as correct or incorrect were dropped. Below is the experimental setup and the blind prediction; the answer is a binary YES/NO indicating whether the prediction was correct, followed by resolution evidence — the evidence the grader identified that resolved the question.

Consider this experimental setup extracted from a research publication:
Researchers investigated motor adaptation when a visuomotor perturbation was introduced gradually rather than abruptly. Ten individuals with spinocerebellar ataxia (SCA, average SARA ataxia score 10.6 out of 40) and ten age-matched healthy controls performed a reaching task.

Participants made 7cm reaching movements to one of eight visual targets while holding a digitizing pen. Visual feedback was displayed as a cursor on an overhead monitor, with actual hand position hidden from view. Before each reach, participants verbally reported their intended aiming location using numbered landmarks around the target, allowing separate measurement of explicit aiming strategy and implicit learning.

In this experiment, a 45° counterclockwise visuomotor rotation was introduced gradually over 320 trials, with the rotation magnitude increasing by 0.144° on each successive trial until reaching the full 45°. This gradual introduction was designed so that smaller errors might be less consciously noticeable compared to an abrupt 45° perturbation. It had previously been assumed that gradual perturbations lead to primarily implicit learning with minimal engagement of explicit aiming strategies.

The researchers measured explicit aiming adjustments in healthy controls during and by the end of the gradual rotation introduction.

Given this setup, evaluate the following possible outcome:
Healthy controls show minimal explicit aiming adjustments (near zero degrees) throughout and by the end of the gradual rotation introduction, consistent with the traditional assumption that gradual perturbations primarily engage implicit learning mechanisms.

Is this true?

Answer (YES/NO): NO